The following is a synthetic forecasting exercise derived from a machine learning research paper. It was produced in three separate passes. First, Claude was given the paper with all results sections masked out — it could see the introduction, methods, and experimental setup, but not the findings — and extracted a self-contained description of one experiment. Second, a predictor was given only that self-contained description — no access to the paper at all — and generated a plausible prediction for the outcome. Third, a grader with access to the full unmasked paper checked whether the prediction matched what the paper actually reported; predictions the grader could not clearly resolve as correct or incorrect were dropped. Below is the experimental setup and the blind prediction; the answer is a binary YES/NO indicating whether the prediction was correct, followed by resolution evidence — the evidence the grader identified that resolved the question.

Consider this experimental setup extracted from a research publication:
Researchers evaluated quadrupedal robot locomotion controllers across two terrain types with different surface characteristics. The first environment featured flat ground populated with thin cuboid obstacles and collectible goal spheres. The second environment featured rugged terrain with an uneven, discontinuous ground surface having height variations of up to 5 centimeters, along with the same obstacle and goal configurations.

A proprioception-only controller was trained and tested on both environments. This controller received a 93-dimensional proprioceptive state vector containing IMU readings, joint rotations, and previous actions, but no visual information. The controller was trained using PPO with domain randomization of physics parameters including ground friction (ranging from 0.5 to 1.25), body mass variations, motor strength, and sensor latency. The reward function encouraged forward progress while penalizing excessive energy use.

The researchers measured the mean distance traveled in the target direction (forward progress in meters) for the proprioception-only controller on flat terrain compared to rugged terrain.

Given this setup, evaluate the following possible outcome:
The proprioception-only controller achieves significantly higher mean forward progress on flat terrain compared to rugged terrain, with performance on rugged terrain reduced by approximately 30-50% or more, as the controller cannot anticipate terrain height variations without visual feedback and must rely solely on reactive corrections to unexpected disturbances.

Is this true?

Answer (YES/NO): NO